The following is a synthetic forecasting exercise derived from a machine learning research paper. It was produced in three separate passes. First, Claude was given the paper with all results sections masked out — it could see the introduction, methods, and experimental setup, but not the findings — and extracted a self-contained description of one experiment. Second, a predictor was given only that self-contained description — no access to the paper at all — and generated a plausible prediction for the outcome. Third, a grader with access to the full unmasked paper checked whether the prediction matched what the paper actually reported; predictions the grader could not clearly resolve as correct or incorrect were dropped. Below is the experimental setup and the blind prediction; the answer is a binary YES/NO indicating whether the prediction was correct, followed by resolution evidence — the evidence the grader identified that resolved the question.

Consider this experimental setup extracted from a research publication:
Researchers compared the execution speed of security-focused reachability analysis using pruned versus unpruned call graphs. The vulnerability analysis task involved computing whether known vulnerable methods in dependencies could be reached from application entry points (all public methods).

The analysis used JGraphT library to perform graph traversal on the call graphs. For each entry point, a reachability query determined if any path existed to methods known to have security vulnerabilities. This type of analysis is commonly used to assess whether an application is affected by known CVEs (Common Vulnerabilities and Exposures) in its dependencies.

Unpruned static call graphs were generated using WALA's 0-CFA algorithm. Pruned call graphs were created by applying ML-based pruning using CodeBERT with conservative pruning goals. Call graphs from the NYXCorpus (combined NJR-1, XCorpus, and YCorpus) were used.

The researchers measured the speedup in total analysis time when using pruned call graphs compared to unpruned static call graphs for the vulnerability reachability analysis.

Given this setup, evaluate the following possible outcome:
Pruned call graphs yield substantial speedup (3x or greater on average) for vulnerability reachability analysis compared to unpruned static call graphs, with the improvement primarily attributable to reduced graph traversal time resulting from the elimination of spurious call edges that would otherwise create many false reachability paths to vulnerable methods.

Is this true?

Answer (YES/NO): YES